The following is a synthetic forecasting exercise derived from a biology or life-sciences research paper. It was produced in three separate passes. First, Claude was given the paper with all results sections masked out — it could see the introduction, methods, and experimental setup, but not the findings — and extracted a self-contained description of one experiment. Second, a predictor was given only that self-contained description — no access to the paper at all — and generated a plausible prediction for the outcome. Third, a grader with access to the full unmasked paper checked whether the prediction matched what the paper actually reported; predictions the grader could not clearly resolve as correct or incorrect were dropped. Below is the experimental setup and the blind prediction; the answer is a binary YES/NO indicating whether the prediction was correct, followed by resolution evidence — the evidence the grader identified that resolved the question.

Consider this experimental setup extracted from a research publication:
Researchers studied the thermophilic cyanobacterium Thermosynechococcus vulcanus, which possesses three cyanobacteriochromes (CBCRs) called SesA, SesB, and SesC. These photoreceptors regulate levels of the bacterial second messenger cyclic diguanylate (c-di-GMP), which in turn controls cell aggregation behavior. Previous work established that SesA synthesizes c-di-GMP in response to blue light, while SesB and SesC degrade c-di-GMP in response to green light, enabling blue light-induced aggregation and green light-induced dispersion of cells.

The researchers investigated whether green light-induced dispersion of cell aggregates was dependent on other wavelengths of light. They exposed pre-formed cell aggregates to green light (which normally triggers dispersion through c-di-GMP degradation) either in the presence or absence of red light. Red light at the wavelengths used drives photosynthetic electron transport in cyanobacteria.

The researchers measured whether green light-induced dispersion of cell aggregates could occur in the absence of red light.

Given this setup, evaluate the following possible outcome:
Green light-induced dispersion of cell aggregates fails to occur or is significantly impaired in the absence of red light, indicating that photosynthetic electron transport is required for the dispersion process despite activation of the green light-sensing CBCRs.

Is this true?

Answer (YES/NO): YES